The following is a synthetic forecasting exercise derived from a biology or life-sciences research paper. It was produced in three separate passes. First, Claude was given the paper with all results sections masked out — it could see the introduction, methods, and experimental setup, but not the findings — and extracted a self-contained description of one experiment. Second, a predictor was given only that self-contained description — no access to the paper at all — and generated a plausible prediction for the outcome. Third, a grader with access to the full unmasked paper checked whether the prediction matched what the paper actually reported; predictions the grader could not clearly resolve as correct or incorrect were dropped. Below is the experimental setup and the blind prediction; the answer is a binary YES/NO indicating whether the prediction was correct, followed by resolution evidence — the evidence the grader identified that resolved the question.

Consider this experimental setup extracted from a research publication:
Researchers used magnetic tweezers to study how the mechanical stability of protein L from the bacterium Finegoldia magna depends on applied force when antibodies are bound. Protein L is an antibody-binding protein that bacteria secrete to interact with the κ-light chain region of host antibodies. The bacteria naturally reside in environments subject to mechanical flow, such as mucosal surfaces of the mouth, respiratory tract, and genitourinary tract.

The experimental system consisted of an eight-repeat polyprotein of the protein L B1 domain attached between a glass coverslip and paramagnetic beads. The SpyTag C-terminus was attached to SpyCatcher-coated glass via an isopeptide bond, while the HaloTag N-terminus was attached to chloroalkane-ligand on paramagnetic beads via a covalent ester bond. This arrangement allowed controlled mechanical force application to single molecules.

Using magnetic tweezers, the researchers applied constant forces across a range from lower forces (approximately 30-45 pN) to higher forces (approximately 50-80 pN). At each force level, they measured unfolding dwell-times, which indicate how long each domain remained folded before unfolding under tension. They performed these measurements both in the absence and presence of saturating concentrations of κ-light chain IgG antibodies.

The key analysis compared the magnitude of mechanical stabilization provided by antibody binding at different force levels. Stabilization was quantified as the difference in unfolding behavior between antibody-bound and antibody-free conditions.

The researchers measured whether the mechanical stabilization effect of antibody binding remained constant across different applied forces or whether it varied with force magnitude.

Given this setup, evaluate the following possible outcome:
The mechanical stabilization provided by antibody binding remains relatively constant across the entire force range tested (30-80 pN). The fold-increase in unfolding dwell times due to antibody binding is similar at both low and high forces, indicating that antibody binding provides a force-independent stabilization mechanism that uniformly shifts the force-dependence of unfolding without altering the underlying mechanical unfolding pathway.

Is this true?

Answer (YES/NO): NO